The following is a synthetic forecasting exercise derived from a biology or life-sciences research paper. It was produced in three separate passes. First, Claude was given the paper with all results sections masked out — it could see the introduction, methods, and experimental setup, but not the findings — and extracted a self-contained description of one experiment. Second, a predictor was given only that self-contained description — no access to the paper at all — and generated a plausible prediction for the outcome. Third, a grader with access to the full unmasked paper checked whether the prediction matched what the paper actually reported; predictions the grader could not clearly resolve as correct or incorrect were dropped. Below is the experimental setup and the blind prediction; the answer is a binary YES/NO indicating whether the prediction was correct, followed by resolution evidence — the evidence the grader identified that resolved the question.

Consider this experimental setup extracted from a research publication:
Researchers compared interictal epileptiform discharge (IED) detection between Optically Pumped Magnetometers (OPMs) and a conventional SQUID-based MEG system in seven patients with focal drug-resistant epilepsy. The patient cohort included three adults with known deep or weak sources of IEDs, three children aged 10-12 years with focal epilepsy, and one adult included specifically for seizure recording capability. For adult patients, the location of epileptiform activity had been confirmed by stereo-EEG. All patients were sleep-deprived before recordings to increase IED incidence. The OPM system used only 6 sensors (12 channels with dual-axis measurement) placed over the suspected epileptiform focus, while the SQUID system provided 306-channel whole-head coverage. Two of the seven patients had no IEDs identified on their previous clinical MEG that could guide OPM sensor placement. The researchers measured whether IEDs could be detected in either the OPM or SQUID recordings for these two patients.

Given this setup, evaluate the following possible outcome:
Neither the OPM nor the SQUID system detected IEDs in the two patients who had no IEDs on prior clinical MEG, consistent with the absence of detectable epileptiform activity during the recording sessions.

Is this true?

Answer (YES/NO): YES